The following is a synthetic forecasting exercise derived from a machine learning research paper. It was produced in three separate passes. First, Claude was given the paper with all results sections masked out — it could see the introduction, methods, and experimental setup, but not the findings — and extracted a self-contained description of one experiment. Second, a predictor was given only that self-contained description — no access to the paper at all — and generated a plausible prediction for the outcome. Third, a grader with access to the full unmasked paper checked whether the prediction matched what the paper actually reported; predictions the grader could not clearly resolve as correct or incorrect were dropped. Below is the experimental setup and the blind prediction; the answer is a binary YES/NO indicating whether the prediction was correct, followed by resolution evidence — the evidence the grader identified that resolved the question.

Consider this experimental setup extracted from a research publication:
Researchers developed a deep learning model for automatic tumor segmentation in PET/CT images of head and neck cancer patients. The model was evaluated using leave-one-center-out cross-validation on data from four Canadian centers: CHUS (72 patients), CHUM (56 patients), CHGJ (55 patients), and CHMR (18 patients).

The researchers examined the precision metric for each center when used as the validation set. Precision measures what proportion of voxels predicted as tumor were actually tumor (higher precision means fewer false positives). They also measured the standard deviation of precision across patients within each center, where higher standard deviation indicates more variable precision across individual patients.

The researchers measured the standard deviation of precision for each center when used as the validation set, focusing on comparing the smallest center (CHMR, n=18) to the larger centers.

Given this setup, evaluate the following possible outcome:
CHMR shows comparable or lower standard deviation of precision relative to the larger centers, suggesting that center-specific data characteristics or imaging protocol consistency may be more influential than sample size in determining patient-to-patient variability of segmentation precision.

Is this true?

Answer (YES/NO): NO